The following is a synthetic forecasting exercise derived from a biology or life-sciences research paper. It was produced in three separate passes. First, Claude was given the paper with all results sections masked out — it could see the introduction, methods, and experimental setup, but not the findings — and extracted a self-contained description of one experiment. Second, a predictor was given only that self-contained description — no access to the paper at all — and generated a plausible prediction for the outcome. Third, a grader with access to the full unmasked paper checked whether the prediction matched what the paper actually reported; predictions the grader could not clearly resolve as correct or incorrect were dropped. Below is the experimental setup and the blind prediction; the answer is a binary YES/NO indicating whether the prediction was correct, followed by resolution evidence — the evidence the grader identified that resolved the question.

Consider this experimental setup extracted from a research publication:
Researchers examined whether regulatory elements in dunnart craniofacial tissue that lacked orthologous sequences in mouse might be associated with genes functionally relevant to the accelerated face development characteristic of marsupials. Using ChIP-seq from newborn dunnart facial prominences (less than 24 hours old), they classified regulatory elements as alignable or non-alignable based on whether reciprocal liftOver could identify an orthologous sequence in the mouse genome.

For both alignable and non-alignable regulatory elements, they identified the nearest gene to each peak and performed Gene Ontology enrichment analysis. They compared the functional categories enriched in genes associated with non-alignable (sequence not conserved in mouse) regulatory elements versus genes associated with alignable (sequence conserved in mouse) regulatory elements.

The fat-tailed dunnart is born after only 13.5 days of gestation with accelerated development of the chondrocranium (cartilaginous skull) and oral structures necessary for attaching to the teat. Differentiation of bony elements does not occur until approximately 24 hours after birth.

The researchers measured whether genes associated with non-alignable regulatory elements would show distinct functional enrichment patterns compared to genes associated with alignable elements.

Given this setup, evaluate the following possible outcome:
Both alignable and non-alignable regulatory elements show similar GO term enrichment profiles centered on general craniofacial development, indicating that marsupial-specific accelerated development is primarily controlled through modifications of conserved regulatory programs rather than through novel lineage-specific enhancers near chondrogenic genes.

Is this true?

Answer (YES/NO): NO